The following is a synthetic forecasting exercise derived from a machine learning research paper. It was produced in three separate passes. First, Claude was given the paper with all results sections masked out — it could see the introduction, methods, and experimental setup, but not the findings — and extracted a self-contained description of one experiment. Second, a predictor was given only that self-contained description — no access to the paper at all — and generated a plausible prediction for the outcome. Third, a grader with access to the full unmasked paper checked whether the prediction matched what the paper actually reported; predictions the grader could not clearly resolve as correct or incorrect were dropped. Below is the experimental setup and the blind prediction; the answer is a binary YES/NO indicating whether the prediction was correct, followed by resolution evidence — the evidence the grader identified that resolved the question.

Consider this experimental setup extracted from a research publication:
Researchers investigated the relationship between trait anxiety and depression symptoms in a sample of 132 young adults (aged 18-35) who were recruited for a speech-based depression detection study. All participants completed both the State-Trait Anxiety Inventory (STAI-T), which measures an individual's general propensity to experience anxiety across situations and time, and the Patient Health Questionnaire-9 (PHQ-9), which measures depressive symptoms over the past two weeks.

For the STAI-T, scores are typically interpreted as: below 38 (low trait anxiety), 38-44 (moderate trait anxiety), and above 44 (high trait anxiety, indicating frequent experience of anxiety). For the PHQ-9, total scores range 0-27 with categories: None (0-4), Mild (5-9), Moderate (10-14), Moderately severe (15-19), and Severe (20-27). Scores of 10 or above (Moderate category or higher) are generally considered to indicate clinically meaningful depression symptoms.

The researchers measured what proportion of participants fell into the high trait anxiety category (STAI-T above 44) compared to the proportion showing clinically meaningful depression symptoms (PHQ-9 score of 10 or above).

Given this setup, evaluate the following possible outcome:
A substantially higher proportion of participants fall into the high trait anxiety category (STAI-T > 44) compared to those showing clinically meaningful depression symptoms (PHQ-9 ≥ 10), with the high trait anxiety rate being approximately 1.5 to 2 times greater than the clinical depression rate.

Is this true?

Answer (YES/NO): NO